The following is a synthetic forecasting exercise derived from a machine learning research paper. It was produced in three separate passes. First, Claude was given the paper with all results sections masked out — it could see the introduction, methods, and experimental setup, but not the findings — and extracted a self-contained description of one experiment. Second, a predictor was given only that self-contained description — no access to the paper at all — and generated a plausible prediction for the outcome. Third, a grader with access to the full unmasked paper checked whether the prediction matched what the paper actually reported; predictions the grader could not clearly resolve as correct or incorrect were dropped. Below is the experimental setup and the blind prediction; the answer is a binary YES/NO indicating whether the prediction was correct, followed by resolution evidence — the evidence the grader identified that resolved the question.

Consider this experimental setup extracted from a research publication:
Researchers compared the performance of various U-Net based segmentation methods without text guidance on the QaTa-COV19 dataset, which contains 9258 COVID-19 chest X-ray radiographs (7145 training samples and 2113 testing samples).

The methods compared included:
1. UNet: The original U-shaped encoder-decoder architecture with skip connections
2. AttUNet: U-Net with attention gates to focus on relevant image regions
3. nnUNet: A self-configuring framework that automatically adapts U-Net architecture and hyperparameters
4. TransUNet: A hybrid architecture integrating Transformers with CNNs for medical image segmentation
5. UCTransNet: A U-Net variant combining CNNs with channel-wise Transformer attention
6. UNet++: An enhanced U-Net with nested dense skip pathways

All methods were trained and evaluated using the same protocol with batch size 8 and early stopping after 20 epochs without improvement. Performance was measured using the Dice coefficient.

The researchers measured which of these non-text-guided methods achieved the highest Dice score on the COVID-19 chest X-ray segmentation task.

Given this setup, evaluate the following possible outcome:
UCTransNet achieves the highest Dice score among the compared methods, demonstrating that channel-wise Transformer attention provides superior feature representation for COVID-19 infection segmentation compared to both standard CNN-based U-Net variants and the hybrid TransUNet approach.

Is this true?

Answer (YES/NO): NO